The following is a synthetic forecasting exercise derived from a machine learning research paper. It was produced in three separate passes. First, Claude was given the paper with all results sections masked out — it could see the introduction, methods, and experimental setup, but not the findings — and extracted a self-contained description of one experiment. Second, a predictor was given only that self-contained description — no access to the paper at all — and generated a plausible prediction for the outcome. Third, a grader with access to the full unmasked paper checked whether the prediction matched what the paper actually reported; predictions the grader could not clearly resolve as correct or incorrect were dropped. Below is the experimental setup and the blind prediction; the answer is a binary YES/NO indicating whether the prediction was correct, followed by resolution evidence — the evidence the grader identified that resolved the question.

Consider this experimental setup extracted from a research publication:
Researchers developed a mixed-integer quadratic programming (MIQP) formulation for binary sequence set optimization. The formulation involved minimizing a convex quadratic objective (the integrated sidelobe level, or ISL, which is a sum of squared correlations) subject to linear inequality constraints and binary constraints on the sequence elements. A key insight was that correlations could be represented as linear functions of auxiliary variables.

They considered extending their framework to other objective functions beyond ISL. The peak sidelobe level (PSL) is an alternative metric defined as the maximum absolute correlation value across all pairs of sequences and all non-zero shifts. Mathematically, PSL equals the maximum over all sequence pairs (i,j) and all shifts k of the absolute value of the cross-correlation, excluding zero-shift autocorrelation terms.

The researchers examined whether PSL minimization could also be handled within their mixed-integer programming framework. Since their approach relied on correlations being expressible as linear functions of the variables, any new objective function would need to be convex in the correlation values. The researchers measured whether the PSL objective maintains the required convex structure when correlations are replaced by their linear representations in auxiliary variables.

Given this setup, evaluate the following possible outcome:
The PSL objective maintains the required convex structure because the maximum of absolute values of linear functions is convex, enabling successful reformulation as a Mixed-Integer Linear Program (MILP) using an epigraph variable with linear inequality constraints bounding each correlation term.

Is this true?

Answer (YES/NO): NO